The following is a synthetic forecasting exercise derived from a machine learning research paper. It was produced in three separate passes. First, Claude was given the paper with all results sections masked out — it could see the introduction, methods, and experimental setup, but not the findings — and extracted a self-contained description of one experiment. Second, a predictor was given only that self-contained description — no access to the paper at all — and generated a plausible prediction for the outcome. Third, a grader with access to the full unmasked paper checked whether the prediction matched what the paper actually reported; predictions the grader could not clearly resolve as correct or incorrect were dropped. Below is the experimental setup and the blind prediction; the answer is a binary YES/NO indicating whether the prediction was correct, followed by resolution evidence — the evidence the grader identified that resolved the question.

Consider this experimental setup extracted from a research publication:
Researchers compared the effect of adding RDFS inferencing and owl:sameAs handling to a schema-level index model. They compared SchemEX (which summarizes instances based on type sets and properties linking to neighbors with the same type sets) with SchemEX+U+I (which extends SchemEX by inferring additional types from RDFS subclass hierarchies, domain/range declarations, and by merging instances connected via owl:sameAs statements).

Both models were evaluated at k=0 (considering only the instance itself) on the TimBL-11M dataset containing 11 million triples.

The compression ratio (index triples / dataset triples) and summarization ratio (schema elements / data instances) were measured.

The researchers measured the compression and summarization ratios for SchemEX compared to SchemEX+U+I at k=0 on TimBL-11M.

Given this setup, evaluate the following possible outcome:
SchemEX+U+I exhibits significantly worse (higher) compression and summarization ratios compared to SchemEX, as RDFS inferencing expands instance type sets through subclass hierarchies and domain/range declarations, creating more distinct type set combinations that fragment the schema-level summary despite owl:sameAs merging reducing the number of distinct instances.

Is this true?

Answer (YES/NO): YES